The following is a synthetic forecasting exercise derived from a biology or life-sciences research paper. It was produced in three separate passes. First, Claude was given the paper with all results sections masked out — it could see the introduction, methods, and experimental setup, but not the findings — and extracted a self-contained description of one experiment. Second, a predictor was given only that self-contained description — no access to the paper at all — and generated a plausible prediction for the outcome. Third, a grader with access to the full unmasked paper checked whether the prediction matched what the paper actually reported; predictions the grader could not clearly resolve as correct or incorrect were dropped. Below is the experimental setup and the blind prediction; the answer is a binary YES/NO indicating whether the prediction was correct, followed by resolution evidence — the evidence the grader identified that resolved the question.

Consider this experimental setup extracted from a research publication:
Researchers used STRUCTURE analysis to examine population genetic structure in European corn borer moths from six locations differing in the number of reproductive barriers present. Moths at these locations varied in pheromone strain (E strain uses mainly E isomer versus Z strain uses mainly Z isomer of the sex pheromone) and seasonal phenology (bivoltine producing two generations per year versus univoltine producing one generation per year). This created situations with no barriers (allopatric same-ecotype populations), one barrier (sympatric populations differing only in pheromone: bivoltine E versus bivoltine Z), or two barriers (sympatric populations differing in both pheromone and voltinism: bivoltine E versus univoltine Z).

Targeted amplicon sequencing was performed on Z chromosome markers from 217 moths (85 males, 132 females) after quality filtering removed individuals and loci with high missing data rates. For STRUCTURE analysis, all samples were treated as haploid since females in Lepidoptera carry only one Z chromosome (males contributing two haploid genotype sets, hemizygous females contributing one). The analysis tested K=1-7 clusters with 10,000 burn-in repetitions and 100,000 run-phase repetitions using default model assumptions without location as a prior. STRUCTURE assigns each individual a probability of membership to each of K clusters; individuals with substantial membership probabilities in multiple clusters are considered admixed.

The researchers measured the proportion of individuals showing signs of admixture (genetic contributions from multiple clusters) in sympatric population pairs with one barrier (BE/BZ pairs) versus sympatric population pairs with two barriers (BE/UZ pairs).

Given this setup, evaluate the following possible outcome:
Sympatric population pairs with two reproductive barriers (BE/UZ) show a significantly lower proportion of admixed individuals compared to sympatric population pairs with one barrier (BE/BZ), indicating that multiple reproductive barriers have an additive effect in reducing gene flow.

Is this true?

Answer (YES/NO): YES